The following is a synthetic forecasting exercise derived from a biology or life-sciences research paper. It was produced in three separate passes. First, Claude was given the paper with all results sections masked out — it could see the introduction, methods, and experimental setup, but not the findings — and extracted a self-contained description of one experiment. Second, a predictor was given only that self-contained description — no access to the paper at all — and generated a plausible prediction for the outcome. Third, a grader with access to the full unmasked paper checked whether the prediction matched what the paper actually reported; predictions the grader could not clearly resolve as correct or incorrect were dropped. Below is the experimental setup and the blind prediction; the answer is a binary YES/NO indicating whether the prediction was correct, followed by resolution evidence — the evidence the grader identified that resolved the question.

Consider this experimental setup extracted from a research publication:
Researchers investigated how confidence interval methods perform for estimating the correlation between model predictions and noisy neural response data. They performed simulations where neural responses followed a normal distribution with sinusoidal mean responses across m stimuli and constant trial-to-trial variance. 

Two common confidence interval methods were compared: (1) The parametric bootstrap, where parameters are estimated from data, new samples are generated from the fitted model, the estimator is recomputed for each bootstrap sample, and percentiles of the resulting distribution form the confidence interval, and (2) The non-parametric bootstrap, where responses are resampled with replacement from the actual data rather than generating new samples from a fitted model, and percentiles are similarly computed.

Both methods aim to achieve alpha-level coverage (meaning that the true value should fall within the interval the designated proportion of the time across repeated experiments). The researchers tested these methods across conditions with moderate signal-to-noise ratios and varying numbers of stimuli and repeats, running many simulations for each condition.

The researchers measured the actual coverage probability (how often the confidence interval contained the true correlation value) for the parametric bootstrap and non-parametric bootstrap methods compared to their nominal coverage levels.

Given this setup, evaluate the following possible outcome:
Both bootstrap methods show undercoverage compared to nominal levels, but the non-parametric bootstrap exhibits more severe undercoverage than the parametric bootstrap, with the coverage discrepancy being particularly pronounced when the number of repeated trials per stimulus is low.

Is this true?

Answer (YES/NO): NO